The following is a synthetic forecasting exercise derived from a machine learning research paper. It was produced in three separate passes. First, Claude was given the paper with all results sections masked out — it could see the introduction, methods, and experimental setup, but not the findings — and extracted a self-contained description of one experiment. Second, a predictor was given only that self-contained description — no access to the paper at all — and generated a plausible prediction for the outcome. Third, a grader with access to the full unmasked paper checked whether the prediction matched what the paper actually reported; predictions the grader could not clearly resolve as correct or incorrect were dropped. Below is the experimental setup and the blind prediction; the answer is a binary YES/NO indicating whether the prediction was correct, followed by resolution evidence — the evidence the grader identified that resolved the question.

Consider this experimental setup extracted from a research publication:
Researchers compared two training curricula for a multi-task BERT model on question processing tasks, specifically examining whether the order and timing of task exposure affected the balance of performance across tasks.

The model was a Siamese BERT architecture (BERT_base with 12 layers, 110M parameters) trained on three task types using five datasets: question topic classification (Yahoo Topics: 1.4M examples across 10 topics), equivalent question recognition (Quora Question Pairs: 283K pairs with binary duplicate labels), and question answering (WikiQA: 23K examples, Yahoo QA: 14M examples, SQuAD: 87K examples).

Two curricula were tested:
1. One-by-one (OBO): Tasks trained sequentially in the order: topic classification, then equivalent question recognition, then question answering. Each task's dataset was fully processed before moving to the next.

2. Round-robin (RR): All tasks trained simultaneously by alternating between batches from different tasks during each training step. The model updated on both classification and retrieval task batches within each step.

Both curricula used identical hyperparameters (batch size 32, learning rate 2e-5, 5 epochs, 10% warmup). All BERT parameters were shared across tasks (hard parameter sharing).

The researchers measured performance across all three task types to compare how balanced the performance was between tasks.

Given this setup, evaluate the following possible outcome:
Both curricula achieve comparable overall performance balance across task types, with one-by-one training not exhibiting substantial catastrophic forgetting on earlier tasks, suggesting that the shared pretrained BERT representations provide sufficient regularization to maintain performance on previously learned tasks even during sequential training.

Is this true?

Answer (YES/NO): NO